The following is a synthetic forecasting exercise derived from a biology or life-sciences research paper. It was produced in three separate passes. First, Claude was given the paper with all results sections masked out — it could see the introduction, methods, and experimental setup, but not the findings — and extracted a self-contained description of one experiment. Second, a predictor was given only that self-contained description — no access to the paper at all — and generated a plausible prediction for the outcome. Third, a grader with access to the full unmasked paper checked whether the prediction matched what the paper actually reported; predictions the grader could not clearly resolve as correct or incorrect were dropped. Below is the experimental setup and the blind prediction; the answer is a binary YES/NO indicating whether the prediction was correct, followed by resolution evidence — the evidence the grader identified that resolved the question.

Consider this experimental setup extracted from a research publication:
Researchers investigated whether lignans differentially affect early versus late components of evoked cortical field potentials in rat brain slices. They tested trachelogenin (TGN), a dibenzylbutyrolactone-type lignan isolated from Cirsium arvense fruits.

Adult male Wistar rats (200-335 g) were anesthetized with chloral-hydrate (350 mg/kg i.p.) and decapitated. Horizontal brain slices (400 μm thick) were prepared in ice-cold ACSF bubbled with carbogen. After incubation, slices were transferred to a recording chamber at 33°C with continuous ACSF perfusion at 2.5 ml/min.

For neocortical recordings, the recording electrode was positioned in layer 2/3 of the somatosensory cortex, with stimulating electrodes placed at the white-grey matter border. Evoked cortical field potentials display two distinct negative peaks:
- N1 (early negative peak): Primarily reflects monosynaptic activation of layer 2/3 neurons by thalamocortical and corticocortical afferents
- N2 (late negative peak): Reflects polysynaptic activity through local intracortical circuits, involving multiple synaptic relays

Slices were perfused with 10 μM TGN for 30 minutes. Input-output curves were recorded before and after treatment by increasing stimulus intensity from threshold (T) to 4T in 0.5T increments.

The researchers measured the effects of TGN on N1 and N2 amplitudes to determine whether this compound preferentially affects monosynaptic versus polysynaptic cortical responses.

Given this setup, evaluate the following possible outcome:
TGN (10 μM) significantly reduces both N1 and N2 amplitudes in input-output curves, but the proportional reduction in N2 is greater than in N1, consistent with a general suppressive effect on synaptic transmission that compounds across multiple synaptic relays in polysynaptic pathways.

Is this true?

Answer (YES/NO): NO